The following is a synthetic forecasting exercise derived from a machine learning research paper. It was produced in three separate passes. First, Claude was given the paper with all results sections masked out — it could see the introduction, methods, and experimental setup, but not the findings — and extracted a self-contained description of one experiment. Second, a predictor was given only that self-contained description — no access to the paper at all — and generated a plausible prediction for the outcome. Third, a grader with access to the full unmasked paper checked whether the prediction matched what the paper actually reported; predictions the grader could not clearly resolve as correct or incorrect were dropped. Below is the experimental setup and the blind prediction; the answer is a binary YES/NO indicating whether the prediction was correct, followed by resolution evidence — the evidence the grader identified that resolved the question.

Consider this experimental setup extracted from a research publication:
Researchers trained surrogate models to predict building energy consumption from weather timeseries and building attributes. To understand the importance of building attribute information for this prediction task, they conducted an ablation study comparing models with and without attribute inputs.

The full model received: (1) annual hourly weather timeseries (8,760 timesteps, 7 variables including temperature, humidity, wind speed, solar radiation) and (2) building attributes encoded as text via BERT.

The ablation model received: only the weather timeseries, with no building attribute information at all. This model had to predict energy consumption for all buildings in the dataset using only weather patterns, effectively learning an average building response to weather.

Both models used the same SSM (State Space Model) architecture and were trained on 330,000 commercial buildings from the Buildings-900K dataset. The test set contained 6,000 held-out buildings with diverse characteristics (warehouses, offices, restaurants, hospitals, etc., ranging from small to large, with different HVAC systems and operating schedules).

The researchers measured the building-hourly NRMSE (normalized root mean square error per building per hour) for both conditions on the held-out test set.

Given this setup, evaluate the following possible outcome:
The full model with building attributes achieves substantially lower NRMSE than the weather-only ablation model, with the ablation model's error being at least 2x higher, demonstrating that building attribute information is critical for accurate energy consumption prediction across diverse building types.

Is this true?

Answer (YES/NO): YES